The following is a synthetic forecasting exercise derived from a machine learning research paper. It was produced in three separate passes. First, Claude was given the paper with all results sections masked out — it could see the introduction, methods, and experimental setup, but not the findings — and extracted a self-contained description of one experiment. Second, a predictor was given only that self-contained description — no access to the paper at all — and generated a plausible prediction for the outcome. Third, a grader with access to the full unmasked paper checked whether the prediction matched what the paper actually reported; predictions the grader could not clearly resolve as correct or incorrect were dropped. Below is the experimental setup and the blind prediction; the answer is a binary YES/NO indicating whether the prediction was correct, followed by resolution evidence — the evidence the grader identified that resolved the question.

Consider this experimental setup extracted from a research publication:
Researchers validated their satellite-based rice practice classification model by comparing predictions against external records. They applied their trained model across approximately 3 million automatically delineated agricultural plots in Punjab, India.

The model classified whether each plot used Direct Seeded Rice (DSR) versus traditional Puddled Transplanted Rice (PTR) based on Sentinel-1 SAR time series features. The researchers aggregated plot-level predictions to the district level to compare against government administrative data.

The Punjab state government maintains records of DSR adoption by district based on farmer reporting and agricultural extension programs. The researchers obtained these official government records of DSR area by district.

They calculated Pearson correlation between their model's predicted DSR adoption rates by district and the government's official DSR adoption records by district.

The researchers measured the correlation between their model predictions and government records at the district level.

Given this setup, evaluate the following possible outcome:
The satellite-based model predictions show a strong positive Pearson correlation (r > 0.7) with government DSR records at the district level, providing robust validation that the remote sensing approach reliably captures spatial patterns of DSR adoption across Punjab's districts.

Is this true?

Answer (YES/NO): YES